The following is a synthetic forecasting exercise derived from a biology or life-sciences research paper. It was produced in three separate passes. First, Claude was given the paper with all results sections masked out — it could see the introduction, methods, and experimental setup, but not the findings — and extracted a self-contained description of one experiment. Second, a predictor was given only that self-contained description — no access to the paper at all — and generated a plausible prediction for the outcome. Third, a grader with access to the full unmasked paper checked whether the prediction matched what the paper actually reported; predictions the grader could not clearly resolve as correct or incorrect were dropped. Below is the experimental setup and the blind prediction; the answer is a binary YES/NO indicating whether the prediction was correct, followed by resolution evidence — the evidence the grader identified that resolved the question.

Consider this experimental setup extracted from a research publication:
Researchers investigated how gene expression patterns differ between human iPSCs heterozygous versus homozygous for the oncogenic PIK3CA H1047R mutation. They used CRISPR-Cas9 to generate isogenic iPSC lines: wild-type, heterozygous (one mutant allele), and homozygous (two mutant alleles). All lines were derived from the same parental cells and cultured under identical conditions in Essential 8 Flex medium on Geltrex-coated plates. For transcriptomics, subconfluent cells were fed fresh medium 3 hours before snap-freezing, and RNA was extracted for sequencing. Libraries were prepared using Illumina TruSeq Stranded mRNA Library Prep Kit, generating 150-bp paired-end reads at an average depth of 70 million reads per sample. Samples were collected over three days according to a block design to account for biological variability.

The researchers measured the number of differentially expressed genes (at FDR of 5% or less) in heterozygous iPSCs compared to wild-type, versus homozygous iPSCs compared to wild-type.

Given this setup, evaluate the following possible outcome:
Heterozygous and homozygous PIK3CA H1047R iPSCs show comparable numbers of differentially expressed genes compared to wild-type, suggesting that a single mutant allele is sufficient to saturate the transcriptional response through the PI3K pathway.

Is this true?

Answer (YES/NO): NO